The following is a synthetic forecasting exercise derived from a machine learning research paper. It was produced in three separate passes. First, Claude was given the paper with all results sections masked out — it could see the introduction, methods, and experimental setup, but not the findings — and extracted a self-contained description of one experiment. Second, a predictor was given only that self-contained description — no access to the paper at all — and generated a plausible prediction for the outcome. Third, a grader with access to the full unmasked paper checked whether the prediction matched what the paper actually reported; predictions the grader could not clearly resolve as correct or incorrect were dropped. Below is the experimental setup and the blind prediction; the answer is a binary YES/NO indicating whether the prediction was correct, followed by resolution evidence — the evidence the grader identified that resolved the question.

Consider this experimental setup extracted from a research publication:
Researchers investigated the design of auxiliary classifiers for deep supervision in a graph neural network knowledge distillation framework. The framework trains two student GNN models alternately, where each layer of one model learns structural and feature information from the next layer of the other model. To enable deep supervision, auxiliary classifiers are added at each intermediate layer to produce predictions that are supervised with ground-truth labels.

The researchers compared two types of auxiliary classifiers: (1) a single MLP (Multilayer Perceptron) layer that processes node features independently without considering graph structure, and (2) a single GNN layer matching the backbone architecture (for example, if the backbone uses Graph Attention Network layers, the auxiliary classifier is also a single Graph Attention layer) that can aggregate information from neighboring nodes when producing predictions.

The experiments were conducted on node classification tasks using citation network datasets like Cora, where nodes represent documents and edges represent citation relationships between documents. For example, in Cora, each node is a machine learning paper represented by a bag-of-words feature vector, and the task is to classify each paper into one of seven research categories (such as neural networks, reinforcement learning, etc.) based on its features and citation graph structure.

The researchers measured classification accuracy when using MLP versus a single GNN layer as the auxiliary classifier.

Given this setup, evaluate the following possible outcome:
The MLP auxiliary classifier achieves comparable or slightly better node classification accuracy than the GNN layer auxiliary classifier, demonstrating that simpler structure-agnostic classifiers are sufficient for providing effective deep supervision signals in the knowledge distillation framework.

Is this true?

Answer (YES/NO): NO